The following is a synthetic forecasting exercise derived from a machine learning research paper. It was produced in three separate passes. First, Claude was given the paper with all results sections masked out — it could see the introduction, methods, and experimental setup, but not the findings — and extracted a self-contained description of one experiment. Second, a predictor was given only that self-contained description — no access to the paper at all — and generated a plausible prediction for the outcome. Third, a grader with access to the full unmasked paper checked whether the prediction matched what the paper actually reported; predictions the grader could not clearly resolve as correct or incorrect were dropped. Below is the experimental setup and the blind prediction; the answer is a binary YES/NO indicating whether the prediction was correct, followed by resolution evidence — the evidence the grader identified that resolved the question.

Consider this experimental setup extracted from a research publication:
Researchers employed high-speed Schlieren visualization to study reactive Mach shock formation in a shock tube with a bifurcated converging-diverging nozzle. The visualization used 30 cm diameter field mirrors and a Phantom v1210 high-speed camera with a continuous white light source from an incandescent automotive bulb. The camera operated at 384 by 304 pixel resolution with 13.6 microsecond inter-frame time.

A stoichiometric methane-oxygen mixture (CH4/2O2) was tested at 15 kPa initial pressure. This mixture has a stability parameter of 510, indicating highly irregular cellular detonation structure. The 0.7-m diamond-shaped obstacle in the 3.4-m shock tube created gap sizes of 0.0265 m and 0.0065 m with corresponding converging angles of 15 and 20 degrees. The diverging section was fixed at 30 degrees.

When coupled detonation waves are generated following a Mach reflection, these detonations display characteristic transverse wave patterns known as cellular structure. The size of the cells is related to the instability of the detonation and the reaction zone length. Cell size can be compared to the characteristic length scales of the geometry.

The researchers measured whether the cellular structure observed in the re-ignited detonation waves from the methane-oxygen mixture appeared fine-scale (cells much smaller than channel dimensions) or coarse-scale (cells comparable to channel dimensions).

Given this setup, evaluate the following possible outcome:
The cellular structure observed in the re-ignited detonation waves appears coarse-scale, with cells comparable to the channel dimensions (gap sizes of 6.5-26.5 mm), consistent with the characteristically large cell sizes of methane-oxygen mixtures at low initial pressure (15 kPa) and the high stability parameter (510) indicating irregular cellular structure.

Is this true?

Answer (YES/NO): NO